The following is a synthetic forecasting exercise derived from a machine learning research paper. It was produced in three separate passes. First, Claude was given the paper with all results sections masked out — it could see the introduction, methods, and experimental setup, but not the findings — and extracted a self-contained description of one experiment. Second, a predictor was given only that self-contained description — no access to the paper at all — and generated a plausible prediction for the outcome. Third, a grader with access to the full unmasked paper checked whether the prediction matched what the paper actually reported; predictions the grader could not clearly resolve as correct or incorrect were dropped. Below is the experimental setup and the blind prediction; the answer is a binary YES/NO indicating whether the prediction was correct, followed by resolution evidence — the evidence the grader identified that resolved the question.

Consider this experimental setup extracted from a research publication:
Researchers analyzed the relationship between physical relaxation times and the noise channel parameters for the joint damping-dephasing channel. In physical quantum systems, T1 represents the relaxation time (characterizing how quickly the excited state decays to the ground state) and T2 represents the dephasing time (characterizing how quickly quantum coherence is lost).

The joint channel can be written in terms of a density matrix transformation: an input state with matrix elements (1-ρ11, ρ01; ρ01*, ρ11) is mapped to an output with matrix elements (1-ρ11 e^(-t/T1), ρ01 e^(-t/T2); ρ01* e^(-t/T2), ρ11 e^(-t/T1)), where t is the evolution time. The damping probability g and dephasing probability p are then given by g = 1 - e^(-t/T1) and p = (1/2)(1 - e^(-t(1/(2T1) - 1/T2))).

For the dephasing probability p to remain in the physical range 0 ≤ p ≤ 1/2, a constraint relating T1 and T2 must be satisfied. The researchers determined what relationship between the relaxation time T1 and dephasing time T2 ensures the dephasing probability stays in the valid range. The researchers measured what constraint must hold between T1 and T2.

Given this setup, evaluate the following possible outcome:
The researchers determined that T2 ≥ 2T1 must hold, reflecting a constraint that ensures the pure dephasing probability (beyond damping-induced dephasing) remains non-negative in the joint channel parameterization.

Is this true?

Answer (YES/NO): NO